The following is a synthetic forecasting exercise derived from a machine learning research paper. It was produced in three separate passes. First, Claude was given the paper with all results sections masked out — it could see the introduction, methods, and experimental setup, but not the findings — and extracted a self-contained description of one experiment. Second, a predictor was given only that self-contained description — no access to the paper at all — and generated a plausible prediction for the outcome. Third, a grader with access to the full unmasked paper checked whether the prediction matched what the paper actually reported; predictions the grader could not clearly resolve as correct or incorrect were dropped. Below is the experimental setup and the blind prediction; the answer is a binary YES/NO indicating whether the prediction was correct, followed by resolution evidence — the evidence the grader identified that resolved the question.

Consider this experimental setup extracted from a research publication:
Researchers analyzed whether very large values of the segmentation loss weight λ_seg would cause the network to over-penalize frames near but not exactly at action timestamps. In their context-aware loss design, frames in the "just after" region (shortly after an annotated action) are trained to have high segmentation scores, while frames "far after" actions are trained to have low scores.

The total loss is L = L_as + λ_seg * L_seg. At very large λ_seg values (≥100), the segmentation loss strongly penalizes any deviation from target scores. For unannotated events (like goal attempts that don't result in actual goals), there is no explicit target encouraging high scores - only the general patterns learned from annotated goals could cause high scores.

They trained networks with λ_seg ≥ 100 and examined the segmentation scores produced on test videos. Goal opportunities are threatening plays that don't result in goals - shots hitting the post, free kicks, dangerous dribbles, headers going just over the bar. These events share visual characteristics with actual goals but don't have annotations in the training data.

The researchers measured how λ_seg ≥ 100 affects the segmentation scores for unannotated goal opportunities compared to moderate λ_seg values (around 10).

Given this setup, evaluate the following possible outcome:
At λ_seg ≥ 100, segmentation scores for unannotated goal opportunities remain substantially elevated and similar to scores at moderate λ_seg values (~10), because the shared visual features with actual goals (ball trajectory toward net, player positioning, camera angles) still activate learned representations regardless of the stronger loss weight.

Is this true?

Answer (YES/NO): NO